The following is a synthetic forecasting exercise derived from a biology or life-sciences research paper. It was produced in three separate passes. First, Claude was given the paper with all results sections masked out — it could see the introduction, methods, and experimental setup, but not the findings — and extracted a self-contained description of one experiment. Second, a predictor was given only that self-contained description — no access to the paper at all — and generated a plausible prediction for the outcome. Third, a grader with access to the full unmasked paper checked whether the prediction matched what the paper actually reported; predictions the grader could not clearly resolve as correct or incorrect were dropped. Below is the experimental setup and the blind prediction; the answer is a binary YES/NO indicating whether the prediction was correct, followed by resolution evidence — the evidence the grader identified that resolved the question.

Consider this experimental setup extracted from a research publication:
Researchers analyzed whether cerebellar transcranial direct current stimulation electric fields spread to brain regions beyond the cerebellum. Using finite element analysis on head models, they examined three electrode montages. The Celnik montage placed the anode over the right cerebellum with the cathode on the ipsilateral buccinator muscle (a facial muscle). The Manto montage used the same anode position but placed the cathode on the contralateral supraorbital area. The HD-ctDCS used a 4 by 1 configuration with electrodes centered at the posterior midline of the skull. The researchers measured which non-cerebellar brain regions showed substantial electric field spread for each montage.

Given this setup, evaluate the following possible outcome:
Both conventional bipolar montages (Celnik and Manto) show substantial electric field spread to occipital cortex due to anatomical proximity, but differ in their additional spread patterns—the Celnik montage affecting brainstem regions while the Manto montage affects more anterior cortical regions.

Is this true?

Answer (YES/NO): NO